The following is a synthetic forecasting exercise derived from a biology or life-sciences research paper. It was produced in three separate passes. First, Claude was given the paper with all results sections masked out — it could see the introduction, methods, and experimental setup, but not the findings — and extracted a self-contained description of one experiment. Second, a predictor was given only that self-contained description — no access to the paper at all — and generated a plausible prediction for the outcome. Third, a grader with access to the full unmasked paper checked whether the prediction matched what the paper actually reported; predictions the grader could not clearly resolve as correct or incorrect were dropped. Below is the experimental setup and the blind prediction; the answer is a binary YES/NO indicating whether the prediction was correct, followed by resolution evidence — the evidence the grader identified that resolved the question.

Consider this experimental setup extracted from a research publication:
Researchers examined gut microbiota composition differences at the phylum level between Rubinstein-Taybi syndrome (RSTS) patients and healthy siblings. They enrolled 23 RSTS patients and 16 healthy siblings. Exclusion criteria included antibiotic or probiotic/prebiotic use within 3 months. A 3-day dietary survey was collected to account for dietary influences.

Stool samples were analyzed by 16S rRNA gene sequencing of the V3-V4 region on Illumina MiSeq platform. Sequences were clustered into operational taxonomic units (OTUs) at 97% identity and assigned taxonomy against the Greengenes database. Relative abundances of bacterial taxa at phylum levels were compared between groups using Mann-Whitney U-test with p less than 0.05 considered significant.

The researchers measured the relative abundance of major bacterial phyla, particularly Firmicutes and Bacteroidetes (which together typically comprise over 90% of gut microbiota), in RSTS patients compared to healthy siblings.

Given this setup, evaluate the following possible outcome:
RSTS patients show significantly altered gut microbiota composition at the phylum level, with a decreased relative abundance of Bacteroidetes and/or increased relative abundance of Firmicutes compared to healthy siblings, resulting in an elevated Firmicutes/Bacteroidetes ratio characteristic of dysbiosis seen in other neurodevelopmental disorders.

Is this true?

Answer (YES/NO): NO